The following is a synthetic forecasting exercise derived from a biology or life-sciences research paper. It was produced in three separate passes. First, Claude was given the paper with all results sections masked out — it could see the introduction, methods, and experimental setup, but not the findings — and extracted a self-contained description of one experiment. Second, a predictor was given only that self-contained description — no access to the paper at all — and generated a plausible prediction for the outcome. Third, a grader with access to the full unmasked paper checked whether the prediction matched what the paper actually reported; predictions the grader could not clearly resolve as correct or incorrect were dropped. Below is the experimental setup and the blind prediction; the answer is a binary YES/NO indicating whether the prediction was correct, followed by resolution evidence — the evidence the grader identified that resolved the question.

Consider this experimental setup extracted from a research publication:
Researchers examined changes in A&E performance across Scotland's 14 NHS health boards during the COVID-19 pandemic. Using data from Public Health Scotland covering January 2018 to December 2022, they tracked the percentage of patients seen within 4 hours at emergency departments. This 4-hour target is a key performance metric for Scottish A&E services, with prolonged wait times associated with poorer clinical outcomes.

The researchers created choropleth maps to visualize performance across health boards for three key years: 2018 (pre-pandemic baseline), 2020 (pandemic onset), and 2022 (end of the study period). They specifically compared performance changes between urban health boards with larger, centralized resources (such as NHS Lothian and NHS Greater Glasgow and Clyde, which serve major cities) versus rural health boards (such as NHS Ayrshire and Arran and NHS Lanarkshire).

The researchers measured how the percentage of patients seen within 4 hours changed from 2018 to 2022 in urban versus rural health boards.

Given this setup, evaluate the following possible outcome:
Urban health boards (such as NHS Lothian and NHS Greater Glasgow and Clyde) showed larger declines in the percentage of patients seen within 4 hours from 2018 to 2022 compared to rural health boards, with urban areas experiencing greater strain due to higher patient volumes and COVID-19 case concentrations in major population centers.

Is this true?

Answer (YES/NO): NO